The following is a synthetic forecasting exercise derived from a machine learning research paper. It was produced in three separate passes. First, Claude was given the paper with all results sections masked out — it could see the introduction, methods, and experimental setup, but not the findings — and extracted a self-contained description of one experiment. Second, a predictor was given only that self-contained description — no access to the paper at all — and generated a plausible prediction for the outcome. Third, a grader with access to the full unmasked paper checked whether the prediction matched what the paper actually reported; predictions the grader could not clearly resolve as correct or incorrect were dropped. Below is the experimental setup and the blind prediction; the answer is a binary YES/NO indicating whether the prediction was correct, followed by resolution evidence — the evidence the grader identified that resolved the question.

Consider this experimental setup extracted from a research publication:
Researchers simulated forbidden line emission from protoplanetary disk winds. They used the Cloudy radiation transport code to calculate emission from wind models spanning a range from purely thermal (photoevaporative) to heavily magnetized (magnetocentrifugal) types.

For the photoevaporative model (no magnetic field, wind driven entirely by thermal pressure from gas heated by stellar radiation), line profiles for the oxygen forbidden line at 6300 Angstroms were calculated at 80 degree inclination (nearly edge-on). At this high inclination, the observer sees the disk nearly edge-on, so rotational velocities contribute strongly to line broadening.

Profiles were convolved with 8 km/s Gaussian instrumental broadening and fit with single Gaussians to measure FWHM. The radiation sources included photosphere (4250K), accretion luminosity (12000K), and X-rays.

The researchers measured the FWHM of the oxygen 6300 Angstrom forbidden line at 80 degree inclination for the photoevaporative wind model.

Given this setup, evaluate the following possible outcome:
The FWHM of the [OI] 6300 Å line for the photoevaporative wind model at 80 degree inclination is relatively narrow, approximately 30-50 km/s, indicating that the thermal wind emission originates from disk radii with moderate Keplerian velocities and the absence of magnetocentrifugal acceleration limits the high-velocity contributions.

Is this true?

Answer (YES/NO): NO